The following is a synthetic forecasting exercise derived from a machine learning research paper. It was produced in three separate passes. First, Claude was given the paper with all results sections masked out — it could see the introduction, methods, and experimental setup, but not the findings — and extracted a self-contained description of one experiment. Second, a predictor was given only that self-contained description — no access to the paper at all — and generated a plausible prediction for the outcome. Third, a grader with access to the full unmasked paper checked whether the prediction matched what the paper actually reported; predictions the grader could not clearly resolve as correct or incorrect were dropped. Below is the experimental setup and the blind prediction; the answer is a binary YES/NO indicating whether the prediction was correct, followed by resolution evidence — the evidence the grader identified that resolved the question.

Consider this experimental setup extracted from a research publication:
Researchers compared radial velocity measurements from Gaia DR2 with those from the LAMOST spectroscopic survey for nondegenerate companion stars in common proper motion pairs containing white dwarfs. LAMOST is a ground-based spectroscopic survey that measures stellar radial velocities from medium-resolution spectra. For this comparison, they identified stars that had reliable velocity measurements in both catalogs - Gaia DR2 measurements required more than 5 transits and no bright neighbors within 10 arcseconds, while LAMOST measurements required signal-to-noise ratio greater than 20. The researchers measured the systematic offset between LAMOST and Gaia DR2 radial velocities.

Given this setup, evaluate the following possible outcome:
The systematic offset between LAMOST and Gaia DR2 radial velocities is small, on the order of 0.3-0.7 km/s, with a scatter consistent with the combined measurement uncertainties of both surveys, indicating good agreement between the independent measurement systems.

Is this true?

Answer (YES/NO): NO